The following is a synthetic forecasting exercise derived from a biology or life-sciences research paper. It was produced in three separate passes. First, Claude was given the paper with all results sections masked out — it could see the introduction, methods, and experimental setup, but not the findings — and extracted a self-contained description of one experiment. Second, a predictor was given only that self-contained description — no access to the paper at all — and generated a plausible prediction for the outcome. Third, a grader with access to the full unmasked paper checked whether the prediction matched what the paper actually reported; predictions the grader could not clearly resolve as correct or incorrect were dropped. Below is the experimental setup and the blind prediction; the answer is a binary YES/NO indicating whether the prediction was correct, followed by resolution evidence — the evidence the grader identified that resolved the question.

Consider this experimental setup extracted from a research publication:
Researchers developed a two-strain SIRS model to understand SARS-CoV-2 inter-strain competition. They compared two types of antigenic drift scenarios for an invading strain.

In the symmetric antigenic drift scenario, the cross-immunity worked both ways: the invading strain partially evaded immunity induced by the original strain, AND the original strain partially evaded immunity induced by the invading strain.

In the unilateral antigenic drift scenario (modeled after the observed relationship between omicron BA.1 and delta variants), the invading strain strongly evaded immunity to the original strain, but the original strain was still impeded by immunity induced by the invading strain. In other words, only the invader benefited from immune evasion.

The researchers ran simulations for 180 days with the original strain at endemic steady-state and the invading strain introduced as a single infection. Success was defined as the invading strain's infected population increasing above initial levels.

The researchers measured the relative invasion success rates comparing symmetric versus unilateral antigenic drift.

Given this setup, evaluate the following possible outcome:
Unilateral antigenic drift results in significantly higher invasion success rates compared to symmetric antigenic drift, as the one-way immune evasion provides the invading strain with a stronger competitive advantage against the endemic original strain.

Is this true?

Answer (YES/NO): NO